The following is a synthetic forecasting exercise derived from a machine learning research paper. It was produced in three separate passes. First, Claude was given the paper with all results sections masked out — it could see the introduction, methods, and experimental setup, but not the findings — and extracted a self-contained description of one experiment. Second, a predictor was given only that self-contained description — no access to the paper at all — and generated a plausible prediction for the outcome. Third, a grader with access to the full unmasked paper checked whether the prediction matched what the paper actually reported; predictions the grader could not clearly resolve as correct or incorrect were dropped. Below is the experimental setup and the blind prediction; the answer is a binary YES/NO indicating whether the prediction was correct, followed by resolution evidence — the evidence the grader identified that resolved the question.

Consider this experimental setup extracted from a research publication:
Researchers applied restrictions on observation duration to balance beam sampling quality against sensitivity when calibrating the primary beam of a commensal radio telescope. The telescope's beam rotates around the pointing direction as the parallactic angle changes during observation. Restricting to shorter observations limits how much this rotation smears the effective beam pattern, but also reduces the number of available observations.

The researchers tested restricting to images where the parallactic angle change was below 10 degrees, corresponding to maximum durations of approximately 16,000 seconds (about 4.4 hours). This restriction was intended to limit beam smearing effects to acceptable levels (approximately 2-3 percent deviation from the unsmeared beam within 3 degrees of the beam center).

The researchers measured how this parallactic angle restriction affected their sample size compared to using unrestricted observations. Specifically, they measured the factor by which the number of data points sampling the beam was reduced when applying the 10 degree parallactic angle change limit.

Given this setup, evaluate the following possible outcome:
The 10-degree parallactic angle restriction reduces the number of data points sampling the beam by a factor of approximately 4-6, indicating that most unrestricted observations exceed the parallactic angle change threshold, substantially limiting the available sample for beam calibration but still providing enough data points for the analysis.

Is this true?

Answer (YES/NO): NO